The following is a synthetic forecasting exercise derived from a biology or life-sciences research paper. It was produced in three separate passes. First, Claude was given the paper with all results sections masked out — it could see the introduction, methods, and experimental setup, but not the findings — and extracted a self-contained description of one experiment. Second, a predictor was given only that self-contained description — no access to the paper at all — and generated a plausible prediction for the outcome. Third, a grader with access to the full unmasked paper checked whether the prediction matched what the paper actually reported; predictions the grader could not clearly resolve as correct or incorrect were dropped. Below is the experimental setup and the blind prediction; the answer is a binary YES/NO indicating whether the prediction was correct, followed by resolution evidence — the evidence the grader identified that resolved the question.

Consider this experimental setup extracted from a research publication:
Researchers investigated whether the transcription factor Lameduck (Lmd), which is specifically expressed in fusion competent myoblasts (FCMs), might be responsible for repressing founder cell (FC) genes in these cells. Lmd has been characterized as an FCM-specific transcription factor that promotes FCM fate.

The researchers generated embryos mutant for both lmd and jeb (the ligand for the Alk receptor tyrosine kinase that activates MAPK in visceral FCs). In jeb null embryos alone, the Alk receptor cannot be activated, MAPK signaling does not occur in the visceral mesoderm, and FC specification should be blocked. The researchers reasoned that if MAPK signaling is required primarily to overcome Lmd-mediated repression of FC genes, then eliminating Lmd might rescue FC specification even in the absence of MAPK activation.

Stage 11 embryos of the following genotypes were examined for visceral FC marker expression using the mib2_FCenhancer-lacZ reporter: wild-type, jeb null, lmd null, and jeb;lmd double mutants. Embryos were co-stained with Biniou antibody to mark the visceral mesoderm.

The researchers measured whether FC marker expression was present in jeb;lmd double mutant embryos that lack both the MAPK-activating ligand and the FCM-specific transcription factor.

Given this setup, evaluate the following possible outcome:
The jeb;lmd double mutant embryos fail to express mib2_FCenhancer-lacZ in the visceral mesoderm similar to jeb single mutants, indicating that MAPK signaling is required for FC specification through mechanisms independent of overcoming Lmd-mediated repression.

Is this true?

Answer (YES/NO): NO